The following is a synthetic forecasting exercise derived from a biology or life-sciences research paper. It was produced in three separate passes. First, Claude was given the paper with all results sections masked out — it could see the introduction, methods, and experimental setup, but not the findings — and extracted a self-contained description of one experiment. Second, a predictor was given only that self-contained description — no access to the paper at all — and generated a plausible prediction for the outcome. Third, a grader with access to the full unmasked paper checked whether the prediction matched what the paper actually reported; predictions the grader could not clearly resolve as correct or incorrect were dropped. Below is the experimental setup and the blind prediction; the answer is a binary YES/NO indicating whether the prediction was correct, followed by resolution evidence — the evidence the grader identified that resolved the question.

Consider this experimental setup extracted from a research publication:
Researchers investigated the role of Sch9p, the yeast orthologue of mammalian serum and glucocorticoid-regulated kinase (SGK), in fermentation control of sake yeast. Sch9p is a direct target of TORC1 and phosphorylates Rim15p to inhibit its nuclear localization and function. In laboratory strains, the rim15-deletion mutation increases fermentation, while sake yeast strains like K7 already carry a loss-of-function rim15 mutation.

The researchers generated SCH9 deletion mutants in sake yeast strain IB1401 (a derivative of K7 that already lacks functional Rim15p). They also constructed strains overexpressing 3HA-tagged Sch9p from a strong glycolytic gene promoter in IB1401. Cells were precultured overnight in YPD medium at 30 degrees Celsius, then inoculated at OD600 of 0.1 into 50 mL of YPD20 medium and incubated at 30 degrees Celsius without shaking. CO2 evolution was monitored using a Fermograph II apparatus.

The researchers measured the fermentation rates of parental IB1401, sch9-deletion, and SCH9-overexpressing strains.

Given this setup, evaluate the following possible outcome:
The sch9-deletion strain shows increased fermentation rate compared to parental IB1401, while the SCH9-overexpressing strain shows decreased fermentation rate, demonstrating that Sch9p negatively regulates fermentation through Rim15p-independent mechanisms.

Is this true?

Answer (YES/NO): NO